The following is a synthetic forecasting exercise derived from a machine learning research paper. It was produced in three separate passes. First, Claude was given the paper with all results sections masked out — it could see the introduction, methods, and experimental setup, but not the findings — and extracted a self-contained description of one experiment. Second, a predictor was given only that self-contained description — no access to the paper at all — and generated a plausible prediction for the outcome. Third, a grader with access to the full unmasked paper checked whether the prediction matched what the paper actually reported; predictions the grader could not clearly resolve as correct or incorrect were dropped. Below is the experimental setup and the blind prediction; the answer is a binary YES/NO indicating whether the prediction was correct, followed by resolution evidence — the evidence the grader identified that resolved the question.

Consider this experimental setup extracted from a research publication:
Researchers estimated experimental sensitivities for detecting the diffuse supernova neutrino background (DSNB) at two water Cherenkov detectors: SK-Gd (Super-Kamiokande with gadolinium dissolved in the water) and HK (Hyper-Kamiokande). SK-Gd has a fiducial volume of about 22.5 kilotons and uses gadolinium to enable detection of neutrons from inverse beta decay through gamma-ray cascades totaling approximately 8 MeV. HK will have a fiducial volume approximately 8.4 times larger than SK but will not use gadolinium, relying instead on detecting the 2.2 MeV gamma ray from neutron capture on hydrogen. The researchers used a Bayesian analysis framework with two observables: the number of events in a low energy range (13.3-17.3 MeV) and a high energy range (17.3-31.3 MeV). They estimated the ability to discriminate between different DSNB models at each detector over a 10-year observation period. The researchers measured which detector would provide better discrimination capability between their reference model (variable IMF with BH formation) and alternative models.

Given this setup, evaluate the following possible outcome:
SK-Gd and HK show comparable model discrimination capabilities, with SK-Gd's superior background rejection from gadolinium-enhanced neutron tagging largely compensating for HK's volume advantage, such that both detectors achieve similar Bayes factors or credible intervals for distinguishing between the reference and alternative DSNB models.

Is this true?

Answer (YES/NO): NO